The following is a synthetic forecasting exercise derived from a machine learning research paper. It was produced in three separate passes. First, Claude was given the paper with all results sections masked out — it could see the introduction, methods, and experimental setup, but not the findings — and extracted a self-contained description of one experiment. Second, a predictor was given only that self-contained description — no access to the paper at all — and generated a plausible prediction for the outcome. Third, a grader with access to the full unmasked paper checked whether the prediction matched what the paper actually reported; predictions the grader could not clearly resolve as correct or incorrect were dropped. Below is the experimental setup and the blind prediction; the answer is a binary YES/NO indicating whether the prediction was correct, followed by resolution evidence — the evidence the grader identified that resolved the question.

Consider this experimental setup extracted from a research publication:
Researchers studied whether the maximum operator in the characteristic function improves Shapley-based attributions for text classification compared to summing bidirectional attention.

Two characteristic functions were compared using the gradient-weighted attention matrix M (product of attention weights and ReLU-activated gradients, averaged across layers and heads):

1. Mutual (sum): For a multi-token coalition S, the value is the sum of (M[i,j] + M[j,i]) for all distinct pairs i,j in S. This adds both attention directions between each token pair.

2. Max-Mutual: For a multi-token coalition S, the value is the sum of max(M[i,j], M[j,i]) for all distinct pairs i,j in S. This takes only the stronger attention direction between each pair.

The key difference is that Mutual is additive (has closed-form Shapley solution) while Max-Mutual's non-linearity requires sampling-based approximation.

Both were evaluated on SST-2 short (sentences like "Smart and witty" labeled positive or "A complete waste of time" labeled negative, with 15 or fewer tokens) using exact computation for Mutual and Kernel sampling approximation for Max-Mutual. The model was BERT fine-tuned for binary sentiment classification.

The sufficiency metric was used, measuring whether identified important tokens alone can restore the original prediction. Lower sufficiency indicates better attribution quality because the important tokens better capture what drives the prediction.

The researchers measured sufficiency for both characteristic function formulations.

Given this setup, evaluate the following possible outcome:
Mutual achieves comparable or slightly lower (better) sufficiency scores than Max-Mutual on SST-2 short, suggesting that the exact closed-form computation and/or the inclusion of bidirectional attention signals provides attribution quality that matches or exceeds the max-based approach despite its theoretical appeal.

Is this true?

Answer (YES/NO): YES